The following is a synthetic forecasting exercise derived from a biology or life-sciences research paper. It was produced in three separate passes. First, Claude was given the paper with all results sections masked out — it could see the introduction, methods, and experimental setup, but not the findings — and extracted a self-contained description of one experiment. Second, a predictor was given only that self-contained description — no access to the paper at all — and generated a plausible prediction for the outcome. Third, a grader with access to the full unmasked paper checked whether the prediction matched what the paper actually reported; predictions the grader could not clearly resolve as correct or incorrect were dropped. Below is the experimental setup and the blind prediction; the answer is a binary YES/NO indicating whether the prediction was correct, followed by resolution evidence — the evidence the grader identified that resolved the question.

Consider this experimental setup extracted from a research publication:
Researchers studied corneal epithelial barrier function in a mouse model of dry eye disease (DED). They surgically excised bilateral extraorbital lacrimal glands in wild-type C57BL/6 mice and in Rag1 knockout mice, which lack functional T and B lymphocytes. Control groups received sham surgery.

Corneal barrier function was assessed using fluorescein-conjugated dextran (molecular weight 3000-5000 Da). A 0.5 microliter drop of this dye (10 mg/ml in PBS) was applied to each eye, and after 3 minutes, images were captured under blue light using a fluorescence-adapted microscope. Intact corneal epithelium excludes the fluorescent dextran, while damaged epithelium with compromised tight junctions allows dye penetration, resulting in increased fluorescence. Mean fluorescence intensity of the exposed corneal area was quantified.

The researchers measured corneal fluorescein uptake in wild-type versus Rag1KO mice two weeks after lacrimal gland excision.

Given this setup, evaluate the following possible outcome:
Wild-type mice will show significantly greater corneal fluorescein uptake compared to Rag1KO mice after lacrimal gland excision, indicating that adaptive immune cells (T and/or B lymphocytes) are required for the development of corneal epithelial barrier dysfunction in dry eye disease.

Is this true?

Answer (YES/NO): NO